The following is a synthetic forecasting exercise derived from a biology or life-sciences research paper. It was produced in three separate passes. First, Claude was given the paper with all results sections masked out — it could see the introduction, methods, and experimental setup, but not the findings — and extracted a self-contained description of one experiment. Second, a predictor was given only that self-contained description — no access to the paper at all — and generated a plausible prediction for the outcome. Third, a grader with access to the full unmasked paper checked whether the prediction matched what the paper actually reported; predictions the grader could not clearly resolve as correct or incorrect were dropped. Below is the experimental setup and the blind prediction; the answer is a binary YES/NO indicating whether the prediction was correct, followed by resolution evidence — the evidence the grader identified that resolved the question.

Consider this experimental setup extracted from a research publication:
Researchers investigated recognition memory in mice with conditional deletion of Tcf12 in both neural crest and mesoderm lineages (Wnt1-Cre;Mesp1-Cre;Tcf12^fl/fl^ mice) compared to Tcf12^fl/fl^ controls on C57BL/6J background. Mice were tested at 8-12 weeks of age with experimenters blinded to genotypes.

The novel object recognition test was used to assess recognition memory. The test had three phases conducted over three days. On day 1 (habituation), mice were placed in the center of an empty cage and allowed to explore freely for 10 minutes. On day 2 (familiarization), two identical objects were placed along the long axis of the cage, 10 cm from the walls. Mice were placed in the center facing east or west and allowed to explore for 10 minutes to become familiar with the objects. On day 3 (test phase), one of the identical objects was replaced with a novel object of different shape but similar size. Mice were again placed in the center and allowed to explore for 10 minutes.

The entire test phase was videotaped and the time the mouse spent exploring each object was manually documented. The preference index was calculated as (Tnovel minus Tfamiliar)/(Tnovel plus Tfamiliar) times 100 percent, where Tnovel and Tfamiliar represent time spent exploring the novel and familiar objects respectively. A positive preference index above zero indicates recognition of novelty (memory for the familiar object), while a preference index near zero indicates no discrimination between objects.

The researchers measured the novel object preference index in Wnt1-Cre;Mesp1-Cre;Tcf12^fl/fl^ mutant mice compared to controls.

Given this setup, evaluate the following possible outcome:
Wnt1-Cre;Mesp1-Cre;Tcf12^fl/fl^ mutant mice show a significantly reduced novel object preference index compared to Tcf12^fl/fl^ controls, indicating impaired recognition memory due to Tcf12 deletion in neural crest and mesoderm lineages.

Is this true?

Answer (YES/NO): NO